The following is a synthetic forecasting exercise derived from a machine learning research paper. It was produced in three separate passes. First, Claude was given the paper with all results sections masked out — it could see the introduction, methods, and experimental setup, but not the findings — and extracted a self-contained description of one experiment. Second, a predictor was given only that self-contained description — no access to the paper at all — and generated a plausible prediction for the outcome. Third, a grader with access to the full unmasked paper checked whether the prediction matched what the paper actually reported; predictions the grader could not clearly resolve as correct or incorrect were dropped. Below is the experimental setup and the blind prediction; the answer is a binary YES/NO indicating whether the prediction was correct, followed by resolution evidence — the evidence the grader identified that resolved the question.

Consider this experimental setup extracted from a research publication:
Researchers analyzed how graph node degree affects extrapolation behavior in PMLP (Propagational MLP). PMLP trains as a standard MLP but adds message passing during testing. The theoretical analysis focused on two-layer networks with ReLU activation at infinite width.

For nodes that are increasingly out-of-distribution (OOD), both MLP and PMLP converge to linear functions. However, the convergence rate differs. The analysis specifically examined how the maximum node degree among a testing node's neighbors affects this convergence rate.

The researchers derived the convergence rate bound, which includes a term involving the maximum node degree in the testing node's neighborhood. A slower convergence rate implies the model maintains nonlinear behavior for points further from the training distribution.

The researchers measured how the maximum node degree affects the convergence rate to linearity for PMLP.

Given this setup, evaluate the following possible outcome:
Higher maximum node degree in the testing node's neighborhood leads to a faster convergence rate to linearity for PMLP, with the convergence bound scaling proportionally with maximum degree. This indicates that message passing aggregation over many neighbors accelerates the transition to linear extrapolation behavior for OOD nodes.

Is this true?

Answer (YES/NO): NO